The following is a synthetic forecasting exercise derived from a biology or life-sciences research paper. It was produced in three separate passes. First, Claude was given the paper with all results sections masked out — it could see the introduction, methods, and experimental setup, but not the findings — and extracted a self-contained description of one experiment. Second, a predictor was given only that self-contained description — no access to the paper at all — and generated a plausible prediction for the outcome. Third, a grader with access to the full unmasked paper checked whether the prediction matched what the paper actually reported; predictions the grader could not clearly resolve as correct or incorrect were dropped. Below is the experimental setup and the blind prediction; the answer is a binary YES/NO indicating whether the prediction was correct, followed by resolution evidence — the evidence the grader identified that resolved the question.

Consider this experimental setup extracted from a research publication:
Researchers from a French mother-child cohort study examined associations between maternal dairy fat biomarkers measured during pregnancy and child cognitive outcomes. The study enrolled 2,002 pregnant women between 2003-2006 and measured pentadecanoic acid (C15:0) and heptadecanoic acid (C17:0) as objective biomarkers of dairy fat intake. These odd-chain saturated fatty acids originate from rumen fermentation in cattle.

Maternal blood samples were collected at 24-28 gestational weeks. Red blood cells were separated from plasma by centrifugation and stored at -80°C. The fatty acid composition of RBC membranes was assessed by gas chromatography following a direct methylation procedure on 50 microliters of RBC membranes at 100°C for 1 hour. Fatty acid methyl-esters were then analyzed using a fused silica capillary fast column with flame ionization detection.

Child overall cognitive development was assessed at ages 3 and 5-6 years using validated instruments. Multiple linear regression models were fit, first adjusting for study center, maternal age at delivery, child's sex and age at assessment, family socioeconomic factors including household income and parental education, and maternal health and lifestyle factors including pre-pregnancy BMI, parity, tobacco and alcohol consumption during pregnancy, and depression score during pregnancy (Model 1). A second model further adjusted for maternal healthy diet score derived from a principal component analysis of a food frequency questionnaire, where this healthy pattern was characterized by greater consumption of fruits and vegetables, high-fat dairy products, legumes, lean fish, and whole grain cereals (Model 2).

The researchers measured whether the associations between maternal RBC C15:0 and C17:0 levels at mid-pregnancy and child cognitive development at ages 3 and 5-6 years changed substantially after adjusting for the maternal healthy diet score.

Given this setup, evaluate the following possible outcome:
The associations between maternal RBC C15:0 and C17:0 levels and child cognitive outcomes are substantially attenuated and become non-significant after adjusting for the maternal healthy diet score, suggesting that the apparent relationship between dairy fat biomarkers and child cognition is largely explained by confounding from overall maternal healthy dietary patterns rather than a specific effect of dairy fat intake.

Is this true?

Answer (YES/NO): NO